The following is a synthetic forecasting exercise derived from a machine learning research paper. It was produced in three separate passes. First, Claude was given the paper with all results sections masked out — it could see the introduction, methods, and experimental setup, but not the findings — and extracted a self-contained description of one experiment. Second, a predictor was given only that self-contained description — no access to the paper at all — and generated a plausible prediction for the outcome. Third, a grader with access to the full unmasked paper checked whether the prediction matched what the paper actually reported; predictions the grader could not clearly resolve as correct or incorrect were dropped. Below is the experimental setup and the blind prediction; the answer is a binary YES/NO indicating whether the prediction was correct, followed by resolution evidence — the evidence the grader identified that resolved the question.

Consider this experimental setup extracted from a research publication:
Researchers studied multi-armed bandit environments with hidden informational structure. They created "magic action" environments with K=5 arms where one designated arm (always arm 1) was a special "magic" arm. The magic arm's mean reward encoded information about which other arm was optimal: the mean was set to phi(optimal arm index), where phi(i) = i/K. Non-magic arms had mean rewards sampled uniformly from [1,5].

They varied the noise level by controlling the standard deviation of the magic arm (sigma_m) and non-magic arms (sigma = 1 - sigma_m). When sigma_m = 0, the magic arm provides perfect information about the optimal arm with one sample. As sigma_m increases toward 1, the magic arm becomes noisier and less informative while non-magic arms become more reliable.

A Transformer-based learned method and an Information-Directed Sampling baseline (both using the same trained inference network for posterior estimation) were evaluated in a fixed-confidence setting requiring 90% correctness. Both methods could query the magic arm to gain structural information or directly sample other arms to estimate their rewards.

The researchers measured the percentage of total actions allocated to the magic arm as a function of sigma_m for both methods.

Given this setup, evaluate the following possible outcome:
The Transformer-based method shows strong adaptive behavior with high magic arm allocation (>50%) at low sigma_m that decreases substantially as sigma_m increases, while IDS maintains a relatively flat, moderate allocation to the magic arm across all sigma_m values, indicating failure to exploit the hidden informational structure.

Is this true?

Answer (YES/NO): NO